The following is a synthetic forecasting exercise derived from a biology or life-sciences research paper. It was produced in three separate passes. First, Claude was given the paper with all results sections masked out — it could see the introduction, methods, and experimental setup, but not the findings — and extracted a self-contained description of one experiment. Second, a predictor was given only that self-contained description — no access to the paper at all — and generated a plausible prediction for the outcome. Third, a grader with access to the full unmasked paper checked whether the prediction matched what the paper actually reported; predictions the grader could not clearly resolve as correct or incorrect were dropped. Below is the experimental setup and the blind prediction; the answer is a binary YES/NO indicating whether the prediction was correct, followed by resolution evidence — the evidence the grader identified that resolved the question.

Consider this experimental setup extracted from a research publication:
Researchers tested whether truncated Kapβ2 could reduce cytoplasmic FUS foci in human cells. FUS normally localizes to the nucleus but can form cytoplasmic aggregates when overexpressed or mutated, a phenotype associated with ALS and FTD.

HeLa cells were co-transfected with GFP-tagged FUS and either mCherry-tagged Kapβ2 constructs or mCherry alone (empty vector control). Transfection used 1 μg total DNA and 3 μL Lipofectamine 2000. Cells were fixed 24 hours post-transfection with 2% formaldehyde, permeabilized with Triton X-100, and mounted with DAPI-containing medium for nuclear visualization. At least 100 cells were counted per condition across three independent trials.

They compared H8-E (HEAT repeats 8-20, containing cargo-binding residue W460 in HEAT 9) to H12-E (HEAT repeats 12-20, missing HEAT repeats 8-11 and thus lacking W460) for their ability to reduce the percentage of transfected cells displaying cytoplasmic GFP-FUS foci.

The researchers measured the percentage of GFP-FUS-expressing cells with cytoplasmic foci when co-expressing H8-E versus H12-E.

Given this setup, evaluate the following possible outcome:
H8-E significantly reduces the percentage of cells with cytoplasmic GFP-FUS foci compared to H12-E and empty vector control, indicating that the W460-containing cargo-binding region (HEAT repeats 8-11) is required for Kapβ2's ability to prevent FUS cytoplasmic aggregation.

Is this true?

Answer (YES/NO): YES